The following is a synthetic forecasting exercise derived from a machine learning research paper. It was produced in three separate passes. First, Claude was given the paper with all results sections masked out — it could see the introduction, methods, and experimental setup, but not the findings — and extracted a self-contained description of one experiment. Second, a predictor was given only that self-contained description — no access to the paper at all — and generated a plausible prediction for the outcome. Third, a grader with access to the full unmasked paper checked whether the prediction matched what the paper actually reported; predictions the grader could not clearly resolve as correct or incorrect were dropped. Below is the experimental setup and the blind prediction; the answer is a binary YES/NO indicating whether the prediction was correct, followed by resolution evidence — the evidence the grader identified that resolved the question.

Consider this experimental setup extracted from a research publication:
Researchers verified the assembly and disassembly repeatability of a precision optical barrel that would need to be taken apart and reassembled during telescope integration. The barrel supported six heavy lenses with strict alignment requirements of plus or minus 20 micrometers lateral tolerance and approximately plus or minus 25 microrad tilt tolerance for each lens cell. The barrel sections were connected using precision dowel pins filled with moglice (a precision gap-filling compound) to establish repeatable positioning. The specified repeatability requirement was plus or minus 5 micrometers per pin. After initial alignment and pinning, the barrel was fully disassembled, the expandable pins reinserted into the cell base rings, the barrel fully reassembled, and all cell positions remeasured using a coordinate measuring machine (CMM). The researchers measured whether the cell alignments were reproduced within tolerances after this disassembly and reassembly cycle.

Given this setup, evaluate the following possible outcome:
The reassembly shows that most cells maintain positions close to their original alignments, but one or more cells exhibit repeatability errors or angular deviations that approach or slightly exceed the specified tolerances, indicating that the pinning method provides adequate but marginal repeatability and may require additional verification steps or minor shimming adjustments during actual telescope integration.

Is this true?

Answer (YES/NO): NO